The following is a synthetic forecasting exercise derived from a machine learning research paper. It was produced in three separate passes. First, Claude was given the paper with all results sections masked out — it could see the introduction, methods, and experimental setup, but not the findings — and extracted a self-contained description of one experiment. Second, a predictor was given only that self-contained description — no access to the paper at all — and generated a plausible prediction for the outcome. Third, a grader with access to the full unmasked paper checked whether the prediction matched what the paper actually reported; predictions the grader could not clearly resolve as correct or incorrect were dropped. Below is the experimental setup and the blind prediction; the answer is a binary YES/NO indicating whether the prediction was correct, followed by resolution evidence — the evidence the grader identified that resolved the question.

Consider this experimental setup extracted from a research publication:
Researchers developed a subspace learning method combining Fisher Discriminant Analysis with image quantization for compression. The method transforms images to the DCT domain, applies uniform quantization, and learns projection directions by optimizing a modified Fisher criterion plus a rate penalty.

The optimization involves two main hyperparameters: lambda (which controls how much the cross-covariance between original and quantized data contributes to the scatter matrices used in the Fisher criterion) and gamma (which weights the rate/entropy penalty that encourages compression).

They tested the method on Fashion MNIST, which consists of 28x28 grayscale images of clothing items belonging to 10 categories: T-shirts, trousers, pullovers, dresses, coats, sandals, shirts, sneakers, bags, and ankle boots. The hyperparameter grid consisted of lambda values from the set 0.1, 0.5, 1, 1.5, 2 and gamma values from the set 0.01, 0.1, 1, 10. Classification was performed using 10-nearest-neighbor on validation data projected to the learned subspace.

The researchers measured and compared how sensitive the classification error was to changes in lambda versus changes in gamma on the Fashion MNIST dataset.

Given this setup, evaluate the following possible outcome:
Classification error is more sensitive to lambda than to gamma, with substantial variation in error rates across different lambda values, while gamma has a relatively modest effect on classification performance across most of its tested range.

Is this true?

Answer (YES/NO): NO